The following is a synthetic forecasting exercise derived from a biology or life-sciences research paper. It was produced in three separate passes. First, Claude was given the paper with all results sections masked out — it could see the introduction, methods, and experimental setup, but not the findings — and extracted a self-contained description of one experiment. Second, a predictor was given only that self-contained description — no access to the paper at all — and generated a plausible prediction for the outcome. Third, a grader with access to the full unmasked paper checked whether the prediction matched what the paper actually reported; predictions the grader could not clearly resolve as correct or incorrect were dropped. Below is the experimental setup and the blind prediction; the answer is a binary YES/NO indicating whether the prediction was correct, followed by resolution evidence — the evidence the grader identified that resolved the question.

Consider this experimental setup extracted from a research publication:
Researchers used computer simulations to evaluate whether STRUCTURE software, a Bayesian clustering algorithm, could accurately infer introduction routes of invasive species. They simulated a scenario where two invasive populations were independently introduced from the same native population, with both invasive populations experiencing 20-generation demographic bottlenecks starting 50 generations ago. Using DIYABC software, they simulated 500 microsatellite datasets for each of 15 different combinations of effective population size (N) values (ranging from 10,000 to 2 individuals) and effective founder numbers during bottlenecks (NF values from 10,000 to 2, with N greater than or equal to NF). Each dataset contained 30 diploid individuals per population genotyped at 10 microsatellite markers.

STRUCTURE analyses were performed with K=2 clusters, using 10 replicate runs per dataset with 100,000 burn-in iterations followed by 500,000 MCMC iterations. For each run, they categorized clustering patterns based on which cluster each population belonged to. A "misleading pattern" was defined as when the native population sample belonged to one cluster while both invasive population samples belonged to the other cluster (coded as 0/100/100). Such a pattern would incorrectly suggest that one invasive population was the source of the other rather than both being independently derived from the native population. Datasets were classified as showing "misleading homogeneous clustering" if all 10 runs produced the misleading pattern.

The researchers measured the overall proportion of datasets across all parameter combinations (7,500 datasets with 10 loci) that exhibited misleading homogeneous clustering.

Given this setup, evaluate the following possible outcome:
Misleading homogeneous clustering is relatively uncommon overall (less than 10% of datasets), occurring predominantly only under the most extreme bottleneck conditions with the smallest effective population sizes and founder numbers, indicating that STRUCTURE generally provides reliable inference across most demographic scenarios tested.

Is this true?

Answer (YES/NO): YES